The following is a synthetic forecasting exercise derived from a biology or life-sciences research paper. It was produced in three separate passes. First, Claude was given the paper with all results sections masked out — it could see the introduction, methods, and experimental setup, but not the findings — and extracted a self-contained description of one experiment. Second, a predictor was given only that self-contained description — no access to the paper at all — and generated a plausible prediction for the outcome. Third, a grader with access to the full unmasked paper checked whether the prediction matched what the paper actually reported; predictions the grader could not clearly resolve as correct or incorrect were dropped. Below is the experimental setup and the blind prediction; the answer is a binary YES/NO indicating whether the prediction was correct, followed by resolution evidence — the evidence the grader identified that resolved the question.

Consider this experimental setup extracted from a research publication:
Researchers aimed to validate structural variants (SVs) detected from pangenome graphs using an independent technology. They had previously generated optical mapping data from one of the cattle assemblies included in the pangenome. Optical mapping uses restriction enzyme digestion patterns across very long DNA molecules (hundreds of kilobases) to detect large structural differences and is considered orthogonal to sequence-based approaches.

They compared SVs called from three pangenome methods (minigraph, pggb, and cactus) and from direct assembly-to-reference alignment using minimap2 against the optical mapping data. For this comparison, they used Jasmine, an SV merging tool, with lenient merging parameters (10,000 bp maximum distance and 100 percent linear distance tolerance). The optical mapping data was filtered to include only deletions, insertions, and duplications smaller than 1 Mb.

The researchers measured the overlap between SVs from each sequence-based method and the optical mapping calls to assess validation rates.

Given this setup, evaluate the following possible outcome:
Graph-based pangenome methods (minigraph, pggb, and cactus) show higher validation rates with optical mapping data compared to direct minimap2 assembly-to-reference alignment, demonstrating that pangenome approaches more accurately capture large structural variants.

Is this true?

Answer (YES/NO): NO